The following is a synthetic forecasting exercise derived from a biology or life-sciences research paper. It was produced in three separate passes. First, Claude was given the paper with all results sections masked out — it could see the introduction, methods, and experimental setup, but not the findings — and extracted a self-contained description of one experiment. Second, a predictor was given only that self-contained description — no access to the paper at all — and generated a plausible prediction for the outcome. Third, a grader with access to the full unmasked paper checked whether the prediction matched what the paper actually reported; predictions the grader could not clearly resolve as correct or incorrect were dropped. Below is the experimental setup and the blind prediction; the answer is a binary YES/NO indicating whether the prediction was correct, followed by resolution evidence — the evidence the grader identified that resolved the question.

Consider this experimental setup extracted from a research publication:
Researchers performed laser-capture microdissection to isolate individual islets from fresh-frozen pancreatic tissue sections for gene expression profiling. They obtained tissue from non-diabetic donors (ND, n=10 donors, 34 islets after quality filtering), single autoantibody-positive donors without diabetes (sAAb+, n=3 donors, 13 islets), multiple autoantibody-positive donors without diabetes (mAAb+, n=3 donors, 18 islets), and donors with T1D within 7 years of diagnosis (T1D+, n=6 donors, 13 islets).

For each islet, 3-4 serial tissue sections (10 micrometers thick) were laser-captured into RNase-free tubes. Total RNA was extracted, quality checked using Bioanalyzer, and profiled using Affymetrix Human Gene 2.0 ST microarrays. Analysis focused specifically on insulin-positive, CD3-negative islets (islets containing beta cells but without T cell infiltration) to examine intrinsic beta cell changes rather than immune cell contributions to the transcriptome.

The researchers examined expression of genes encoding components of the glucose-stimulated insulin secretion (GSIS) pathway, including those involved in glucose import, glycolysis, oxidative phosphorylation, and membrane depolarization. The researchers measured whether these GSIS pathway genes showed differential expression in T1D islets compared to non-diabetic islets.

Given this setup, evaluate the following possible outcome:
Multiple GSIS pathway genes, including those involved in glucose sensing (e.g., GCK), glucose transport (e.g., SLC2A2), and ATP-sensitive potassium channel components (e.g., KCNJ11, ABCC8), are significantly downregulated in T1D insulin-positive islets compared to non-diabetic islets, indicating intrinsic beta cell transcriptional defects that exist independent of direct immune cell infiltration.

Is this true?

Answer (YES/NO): NO